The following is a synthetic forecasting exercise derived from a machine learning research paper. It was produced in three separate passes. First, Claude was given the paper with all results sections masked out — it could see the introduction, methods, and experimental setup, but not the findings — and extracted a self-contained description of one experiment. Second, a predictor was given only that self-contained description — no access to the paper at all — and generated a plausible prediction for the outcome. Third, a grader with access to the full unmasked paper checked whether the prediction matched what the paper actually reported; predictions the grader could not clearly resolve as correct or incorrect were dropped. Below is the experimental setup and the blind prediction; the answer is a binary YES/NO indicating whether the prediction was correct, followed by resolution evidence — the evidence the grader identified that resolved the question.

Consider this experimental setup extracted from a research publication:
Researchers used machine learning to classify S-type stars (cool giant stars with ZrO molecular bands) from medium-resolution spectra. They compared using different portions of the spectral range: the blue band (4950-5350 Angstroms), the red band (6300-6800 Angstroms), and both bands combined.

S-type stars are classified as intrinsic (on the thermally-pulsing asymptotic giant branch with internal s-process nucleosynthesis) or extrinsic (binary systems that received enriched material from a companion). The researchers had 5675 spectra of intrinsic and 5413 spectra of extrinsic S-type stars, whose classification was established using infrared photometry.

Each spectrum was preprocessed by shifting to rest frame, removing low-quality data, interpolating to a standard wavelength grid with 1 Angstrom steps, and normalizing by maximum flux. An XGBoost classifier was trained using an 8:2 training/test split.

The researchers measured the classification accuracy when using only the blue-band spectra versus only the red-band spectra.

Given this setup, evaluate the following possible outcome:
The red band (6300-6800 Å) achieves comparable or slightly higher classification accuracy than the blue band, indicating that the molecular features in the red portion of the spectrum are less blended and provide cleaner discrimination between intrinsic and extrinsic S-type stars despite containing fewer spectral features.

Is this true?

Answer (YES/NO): YES